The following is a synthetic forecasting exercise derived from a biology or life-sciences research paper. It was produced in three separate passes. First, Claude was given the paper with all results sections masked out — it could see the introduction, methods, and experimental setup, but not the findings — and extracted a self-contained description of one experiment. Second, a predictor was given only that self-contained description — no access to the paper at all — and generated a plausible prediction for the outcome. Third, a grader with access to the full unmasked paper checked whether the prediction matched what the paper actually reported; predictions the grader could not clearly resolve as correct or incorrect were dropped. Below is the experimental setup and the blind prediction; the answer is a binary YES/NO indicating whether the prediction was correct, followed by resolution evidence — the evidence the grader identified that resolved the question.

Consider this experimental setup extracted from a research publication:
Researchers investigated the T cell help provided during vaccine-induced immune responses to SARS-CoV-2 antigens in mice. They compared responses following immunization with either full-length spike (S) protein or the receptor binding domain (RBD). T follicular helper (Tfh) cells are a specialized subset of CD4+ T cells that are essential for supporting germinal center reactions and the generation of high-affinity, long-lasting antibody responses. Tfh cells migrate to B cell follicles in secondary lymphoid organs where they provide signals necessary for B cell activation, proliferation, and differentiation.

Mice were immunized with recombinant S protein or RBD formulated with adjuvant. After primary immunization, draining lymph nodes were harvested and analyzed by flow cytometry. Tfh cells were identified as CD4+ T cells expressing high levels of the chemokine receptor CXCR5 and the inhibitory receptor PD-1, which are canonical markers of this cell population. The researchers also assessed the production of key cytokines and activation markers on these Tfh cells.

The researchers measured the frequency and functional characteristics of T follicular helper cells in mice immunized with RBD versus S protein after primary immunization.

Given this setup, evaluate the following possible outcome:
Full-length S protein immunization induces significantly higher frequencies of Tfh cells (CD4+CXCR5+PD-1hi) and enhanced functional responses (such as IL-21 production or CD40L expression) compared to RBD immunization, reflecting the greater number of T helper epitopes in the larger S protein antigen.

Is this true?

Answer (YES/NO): YES